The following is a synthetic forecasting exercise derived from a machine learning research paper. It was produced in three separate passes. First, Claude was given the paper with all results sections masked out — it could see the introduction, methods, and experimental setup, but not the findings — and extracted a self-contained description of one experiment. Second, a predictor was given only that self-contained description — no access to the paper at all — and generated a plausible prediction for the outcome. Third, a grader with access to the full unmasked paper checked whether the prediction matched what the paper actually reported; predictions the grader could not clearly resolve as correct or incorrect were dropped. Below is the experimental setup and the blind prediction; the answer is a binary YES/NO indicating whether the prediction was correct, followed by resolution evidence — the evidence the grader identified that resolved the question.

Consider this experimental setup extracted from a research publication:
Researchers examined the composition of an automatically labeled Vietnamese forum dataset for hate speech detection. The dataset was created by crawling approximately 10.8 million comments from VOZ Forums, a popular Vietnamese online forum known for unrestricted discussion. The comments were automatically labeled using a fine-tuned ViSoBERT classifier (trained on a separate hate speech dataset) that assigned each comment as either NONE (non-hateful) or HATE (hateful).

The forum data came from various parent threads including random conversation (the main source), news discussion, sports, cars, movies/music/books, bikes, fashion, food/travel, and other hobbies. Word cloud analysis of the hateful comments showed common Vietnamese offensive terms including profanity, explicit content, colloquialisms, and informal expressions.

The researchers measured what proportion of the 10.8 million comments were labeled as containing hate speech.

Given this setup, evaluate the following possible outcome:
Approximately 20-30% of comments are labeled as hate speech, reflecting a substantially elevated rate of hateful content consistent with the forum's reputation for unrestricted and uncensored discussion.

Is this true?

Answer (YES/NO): NO